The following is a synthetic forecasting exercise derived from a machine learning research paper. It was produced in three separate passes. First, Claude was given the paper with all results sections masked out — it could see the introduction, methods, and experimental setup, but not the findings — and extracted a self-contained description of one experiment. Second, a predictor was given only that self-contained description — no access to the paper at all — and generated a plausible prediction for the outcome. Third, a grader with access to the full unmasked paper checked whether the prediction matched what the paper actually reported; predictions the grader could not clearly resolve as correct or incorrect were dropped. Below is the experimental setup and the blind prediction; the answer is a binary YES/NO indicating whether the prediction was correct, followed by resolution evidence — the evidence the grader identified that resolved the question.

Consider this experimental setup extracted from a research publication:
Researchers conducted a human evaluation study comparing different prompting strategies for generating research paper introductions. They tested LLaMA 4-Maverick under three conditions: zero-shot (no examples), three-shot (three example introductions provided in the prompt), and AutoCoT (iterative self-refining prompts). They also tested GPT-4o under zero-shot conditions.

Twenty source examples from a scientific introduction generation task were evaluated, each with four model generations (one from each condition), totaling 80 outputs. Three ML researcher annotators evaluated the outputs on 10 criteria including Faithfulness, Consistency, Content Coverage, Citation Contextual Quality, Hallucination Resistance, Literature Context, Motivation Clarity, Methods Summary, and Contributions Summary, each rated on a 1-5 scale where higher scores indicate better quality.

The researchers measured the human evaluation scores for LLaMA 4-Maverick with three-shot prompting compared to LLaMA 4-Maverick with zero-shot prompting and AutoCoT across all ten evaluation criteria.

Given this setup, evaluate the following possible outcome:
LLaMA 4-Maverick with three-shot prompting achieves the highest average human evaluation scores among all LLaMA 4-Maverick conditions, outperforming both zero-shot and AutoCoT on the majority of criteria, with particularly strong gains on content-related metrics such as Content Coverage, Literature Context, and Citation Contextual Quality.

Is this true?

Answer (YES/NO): YES